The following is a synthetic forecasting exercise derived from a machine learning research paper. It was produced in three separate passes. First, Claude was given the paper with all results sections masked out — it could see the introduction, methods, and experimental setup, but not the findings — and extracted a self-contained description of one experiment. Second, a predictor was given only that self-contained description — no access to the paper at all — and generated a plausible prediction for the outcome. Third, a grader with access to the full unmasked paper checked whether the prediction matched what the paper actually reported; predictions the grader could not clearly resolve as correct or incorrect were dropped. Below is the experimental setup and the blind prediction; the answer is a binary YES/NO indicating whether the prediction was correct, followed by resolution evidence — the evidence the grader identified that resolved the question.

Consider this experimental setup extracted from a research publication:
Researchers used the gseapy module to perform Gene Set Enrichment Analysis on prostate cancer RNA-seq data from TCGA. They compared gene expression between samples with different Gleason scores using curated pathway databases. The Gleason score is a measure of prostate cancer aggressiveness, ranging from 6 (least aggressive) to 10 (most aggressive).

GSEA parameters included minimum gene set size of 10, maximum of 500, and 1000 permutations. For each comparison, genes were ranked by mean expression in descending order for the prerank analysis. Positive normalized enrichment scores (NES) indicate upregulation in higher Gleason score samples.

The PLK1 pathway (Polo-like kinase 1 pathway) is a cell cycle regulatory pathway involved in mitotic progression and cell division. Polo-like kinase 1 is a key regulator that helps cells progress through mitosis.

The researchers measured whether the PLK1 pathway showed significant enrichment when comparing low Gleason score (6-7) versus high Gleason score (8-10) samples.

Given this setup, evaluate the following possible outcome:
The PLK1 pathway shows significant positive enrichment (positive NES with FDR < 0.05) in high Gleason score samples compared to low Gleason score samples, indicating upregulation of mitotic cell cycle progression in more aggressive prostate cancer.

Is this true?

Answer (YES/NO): NO